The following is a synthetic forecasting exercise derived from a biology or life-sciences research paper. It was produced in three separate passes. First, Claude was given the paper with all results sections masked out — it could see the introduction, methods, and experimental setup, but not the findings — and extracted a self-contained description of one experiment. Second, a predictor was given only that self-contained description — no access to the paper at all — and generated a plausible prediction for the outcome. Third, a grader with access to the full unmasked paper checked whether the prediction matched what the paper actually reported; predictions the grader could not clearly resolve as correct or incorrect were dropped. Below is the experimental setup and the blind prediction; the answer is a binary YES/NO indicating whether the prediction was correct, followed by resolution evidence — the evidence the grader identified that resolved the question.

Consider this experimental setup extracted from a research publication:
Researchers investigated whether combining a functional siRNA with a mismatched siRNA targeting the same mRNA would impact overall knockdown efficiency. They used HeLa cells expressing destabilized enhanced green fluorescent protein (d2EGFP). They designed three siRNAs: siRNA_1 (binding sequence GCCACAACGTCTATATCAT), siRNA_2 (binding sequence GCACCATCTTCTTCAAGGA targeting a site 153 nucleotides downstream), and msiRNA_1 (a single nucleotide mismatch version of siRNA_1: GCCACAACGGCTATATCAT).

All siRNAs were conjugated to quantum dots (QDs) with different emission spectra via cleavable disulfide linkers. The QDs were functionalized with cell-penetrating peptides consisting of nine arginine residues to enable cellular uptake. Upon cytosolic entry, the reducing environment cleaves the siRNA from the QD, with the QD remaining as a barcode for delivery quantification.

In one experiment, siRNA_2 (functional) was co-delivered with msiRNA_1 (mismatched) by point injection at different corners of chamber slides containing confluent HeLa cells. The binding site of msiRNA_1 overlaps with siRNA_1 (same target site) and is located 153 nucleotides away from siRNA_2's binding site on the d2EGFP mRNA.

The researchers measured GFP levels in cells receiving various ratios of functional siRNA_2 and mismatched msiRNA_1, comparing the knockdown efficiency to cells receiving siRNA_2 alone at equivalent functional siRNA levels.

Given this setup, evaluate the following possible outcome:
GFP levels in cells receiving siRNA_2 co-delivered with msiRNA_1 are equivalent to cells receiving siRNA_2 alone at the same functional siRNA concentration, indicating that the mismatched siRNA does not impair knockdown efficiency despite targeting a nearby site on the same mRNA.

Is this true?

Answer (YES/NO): NO